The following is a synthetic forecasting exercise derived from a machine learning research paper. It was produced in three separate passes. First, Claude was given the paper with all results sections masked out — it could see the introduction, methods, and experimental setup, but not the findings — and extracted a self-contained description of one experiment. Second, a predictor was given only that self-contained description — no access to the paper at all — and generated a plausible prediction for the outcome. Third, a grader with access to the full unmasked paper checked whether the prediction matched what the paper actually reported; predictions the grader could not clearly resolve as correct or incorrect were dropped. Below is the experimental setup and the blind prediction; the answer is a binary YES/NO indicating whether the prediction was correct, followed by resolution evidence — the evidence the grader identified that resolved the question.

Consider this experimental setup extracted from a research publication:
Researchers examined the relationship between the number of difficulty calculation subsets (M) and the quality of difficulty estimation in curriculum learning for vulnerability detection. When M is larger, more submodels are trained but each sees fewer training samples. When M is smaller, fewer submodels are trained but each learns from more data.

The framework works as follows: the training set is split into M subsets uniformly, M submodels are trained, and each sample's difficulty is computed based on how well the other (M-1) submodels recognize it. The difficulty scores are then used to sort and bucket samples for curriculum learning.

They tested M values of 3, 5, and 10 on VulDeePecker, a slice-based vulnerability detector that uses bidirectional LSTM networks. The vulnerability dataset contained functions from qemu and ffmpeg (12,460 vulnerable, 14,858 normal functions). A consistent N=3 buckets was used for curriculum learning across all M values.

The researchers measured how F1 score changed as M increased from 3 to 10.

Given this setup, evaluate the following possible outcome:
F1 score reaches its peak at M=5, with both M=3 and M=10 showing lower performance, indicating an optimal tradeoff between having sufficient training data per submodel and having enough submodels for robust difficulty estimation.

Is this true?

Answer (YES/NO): NO